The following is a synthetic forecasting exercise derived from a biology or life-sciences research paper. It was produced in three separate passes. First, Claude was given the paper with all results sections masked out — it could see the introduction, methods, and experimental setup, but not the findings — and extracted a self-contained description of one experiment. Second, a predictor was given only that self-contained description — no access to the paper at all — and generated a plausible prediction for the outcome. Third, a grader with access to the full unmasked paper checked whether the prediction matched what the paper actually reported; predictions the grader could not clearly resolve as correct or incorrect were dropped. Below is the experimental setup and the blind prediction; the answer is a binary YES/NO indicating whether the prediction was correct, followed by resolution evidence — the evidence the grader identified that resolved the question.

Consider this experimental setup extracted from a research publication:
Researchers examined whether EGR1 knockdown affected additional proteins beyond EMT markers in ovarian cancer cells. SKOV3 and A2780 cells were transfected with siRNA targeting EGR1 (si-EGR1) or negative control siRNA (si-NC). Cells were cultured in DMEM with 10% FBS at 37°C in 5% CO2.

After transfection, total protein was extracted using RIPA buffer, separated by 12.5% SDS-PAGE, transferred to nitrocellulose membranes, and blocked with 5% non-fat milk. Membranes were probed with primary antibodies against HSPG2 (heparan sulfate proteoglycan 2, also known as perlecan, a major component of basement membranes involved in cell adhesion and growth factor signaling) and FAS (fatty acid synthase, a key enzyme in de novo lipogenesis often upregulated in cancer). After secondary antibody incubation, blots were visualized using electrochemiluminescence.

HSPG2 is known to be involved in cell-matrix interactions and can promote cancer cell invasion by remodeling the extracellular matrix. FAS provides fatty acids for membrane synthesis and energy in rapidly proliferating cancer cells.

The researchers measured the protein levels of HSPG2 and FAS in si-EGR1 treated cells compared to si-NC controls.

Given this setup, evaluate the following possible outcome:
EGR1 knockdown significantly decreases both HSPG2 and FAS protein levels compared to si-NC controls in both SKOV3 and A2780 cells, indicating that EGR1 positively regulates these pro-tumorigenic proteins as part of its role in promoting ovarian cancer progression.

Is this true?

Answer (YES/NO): YES